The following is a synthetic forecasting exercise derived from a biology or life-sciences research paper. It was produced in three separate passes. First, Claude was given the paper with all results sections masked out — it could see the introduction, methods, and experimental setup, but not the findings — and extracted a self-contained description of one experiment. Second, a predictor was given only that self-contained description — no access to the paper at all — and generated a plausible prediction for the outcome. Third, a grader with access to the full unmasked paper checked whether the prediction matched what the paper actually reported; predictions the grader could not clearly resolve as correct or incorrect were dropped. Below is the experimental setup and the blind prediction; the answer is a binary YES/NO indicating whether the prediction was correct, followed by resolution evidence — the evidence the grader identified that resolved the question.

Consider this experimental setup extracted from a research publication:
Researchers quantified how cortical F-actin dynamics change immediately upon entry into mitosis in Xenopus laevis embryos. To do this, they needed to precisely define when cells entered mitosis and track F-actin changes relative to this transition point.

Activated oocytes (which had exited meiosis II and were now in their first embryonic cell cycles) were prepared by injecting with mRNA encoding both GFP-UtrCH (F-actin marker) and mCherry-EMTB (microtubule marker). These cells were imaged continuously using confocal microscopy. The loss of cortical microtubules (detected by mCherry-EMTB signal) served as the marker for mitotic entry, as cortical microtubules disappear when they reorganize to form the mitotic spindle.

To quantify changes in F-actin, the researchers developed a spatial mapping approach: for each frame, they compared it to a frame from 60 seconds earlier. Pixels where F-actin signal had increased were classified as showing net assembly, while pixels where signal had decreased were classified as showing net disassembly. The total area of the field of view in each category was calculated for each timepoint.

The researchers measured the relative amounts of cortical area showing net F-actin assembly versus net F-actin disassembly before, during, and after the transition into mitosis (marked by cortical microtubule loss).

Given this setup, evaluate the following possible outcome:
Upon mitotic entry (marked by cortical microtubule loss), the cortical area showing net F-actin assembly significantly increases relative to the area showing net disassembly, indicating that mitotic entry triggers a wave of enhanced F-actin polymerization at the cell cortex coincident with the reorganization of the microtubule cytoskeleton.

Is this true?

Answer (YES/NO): NO